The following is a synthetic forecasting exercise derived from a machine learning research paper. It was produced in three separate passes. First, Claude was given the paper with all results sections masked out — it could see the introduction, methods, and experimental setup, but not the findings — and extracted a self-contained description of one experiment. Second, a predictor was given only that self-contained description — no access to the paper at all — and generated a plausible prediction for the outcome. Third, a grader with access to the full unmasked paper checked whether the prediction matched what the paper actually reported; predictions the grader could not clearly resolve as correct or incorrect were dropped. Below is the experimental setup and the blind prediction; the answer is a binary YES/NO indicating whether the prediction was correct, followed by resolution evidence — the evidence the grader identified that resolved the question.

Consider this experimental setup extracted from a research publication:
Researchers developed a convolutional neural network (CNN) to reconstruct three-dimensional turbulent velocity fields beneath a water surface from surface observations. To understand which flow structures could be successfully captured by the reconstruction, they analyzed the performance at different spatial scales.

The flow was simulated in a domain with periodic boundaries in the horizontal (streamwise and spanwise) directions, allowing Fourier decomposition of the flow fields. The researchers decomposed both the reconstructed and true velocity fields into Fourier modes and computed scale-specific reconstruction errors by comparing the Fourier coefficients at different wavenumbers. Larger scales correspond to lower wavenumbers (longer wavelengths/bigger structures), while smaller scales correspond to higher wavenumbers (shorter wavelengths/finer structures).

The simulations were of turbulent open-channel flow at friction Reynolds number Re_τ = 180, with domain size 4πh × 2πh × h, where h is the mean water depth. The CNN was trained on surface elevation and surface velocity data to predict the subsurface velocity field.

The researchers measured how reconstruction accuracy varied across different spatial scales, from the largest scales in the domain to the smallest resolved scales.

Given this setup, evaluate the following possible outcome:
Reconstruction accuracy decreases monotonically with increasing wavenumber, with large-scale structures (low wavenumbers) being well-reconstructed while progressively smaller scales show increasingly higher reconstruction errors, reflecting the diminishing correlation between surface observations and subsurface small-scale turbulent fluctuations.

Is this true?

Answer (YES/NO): NO